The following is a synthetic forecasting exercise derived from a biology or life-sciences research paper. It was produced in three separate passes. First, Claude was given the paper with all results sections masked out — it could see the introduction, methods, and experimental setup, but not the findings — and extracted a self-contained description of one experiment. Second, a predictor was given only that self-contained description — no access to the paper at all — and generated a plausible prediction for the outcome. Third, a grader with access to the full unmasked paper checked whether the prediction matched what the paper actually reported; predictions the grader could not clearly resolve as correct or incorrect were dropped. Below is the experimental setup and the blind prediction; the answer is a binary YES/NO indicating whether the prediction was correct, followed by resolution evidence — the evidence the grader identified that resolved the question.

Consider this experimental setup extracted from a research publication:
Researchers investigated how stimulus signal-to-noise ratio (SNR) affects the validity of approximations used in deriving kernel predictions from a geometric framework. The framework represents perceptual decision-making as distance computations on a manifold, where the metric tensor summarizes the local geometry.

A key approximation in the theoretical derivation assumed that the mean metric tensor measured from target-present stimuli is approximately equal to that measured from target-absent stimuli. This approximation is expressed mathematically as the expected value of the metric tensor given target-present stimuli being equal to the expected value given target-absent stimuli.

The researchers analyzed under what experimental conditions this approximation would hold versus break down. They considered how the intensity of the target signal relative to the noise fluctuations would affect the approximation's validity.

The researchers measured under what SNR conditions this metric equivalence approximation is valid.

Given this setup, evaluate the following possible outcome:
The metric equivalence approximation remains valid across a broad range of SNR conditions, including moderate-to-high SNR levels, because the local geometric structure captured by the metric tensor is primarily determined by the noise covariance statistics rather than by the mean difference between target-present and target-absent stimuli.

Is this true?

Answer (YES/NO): NO